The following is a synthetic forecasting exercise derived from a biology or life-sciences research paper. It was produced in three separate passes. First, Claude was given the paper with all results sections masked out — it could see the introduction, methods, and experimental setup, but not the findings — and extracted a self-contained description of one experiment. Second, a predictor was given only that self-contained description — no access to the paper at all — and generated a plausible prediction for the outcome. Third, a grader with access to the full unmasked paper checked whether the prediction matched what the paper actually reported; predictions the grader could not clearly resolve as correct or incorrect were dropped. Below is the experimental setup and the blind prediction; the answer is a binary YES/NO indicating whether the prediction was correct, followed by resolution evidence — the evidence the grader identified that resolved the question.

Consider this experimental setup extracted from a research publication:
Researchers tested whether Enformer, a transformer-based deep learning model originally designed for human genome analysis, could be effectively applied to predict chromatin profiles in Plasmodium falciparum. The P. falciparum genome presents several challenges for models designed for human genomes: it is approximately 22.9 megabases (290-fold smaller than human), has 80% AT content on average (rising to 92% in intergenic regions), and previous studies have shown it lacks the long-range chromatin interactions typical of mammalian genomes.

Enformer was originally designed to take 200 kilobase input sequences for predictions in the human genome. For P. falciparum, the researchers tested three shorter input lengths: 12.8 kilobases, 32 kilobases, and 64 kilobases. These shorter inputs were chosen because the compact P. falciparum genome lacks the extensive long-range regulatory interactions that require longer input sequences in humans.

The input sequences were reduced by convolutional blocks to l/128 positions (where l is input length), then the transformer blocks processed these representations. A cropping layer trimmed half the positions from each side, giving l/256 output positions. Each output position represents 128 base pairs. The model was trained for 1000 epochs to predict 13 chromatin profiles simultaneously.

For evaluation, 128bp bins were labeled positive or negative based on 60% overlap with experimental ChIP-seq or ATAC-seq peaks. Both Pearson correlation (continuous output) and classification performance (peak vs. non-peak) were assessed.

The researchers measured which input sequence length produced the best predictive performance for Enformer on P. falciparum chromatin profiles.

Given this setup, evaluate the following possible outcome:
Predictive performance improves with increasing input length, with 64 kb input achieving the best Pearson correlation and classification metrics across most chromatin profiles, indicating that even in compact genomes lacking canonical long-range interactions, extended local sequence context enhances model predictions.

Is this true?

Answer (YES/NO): NO